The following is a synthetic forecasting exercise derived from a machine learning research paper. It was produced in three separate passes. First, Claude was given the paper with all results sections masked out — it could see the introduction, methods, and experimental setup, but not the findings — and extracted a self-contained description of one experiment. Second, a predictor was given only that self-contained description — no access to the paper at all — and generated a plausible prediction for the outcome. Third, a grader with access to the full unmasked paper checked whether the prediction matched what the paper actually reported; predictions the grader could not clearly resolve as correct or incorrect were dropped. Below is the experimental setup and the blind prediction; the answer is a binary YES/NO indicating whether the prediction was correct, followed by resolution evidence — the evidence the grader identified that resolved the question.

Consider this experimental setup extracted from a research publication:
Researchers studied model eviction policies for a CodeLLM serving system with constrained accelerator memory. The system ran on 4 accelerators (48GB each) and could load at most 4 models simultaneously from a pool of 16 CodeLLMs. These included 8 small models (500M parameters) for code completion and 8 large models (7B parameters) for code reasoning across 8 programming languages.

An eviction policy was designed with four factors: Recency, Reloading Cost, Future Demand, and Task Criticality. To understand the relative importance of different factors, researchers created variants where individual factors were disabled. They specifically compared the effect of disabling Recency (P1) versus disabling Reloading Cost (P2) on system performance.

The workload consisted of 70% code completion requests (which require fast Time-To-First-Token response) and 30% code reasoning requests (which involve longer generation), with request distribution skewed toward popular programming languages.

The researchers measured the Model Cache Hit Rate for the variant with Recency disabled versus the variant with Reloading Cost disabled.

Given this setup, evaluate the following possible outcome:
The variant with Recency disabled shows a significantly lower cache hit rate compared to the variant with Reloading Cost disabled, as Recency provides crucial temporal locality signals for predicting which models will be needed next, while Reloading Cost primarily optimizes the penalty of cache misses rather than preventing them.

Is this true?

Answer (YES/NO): NO